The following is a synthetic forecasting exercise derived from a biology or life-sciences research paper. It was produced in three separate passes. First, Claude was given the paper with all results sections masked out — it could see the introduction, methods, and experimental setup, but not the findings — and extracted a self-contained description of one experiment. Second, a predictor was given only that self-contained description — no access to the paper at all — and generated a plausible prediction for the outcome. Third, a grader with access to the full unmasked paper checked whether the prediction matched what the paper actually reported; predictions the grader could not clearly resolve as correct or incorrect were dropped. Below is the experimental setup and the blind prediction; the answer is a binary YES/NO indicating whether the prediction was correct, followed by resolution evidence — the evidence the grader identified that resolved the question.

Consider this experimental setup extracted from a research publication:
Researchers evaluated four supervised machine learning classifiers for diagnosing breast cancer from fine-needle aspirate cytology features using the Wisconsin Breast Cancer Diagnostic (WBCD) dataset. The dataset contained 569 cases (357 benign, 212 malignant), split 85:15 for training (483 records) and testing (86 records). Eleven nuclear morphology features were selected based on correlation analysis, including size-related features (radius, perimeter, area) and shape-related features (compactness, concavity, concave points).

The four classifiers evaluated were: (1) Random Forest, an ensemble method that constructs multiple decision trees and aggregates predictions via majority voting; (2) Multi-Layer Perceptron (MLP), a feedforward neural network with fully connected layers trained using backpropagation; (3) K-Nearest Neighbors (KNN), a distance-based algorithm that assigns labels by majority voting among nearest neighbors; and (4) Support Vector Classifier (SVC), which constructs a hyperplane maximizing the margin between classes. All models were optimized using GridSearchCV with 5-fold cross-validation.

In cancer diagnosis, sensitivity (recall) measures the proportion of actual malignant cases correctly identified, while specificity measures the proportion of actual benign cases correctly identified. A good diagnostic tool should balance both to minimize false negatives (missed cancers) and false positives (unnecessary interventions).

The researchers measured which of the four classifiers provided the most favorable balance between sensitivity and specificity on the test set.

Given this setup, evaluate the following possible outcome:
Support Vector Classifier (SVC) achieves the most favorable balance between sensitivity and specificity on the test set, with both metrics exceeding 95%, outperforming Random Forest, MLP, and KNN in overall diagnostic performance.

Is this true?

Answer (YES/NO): NO